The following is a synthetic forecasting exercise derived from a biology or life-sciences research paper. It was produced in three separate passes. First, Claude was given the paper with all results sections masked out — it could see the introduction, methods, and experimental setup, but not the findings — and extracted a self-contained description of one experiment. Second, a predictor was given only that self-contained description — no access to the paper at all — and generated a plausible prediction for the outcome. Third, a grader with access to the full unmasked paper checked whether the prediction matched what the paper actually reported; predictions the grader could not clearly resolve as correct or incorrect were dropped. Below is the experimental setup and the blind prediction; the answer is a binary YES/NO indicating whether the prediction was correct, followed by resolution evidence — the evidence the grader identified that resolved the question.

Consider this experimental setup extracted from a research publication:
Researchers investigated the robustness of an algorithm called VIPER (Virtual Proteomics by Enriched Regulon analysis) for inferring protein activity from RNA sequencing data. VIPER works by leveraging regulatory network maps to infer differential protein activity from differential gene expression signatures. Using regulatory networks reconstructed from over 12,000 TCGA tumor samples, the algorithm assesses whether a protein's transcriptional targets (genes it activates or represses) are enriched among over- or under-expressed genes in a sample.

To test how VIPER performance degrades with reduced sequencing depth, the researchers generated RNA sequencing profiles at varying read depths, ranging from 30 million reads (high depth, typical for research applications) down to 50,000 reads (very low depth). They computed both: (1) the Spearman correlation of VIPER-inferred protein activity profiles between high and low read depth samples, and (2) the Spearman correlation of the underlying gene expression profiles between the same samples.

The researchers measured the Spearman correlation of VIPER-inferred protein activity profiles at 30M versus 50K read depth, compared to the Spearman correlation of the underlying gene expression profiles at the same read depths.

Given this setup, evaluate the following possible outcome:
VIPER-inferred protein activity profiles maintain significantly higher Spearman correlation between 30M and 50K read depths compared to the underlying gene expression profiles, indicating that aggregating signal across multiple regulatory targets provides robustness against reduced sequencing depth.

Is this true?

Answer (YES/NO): YES